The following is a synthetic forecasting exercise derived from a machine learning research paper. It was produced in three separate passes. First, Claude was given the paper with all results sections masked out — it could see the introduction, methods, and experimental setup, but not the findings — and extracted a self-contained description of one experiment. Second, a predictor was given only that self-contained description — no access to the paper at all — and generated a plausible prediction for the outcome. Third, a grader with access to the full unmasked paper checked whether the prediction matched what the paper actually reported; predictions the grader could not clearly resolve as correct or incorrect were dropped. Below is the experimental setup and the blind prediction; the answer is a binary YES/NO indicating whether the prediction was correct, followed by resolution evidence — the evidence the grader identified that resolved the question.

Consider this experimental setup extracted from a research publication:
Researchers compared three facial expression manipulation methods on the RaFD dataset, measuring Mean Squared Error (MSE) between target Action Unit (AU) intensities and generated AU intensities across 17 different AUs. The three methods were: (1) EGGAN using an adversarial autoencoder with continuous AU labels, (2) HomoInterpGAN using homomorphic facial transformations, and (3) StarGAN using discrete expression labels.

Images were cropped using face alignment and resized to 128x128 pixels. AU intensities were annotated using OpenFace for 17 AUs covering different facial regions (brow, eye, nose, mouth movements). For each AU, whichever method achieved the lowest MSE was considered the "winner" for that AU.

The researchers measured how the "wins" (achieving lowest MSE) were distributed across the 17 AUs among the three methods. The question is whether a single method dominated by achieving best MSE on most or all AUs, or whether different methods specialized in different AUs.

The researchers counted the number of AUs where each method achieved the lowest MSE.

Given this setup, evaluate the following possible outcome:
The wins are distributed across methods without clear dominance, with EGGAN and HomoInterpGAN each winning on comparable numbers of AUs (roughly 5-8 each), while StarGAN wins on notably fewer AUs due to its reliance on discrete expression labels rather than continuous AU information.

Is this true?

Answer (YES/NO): NO